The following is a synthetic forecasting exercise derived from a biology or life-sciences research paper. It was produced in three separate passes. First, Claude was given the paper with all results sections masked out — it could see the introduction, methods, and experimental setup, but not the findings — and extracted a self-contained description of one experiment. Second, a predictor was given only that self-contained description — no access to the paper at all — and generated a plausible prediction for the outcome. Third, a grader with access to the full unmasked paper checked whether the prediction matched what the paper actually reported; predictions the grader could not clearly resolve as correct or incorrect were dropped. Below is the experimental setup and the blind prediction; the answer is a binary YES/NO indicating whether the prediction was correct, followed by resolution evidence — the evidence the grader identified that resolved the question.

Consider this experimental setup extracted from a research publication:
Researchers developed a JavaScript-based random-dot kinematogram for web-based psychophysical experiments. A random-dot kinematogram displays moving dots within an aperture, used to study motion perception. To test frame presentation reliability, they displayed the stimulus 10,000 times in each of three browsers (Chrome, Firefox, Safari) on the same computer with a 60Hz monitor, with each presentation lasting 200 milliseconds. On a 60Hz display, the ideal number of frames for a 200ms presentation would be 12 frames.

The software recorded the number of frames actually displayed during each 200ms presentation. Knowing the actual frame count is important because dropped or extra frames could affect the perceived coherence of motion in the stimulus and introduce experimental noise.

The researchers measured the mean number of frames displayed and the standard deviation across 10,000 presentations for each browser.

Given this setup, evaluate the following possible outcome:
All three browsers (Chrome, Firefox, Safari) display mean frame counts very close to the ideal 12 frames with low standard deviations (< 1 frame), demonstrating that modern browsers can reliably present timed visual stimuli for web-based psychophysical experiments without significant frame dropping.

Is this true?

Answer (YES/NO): NO